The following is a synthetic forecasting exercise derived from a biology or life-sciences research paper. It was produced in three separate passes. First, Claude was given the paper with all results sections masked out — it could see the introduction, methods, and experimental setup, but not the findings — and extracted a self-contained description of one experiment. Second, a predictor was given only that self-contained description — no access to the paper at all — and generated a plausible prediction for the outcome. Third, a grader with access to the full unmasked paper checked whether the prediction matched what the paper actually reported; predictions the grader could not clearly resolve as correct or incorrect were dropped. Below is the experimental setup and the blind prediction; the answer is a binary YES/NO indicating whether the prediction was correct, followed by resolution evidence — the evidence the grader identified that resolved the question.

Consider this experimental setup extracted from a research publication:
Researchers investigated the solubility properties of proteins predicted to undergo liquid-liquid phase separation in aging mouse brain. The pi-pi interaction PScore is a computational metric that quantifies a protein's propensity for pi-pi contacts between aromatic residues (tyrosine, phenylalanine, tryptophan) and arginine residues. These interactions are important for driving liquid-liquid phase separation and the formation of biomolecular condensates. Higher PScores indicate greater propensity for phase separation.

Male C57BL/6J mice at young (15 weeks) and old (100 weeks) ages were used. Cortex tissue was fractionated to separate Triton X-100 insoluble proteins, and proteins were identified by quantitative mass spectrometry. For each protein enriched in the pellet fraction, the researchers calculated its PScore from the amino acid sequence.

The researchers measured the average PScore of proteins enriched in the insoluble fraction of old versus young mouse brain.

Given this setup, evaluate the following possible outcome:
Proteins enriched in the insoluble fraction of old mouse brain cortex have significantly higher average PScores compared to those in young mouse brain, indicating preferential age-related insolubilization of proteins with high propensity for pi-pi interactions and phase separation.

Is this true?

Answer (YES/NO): NO